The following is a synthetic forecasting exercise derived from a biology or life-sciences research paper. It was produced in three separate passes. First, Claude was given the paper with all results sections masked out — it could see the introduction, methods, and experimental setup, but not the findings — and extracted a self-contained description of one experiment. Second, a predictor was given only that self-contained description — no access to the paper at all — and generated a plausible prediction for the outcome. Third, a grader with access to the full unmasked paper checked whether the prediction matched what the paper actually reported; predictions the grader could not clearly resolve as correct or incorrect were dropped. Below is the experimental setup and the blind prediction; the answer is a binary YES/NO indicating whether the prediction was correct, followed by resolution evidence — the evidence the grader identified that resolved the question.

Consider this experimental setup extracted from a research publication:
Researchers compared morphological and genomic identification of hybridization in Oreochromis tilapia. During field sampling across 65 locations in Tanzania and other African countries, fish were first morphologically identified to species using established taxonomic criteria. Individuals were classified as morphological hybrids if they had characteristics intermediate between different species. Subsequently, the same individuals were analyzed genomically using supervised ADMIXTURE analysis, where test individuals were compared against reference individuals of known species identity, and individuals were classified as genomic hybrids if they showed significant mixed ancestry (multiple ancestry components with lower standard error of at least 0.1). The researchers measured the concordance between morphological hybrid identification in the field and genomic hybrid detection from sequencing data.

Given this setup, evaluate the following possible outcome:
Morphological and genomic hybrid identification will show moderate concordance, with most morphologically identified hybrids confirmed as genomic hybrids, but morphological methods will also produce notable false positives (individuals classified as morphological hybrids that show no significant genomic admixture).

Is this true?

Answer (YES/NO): NO